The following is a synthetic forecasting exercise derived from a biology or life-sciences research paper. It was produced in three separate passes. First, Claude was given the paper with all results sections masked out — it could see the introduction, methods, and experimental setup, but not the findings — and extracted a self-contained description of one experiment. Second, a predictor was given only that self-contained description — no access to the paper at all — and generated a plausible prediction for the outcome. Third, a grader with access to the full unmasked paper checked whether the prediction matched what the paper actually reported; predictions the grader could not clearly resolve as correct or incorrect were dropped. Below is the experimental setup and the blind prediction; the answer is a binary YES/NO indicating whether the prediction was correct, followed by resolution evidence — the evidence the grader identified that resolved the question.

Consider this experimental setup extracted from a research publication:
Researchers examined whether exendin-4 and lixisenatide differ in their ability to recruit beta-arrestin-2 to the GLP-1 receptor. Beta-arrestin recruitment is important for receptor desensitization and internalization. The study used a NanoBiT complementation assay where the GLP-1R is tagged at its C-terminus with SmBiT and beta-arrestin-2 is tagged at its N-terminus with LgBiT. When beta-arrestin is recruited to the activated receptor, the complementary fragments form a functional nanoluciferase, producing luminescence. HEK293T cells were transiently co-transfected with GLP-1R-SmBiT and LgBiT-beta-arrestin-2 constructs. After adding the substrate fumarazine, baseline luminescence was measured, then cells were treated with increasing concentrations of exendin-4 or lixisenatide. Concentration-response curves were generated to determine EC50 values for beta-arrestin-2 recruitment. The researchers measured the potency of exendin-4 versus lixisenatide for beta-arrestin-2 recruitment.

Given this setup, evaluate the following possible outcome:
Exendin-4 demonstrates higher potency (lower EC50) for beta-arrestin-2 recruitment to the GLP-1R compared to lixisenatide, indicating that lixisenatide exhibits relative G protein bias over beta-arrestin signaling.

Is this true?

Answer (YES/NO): NO